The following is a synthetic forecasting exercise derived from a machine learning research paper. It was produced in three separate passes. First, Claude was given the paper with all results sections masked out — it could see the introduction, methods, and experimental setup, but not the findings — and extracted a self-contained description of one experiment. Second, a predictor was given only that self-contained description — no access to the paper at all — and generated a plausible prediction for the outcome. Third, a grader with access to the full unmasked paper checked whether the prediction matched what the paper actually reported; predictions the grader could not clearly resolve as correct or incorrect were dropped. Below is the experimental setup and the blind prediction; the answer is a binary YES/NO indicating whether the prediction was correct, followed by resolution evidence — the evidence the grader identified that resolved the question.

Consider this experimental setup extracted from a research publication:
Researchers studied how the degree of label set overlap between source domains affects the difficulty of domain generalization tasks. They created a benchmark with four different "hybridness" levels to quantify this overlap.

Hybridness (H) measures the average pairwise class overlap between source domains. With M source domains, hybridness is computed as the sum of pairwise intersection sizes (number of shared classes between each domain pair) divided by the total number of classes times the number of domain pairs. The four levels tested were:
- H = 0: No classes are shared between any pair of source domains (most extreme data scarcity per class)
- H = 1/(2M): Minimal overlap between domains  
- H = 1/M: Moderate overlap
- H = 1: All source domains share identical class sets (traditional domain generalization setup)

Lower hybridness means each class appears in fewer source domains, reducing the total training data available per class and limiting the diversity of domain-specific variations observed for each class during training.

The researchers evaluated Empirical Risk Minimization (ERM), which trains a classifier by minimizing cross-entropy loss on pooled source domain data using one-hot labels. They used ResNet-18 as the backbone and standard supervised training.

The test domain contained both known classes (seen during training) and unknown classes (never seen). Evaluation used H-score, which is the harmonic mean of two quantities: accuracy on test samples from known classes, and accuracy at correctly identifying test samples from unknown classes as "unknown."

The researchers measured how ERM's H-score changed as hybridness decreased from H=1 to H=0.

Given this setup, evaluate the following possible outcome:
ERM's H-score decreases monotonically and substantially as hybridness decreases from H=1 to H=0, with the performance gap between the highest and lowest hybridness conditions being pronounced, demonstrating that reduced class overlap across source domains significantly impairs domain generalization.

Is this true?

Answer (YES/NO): YES